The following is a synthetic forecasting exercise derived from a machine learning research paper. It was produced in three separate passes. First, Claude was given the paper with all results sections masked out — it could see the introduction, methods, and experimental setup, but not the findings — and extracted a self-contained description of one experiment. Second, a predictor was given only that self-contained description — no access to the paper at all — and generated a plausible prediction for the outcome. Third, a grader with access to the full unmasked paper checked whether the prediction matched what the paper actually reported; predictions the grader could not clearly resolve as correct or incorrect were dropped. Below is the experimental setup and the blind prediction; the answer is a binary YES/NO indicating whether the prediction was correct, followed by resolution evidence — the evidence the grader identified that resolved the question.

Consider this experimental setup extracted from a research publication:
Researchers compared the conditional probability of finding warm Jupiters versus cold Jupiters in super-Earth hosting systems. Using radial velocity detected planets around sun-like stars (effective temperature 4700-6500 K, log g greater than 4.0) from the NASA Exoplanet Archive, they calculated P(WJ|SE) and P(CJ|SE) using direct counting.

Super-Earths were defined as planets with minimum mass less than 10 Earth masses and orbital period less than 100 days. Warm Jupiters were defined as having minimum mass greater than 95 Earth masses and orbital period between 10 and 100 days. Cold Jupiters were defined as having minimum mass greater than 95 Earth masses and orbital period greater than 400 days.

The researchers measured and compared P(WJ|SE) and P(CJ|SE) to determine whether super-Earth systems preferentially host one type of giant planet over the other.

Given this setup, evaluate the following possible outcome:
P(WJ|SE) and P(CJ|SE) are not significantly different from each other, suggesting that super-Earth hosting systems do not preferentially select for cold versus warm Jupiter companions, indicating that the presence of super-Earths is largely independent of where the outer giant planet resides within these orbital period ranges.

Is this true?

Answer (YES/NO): YES